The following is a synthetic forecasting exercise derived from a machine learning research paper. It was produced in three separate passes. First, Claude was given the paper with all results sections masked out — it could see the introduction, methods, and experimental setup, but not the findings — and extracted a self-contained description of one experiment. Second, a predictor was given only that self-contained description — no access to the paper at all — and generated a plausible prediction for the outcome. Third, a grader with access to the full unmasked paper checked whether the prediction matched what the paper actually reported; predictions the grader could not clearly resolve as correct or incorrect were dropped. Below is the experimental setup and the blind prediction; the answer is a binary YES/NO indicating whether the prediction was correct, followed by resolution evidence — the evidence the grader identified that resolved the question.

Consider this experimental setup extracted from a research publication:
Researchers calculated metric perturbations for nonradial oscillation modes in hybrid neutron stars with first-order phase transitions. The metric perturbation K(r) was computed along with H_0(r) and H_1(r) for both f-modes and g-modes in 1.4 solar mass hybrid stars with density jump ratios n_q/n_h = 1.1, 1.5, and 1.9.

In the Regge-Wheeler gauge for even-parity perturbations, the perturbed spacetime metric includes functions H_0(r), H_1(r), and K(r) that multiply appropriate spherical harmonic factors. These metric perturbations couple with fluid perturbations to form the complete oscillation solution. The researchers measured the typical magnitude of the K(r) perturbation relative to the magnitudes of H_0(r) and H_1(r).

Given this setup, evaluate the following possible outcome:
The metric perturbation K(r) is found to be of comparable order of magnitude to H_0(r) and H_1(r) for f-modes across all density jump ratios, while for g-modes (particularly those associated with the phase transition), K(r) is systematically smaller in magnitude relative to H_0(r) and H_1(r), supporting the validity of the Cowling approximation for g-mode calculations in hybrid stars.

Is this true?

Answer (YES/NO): NO